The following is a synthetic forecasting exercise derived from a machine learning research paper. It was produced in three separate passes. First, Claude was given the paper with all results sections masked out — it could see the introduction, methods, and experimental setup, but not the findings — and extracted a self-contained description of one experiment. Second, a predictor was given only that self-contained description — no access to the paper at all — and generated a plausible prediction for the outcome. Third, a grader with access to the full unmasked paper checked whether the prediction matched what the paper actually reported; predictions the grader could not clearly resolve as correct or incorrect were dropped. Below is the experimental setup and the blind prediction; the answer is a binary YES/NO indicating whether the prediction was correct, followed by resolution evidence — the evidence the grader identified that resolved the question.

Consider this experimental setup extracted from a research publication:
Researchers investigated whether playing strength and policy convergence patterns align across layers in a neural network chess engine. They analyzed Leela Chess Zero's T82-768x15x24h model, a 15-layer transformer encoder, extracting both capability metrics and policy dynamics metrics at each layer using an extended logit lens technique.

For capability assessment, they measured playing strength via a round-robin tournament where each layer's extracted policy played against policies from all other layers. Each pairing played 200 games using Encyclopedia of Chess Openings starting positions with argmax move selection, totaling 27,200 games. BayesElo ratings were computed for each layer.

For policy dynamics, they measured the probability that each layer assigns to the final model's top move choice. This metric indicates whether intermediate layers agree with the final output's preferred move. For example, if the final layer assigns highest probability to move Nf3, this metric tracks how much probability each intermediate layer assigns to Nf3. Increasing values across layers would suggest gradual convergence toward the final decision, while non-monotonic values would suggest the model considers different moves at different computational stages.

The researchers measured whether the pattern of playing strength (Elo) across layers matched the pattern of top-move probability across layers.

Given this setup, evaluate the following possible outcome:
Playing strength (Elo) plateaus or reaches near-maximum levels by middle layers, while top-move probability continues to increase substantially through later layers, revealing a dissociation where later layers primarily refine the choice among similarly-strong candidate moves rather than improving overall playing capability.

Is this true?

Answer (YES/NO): NO